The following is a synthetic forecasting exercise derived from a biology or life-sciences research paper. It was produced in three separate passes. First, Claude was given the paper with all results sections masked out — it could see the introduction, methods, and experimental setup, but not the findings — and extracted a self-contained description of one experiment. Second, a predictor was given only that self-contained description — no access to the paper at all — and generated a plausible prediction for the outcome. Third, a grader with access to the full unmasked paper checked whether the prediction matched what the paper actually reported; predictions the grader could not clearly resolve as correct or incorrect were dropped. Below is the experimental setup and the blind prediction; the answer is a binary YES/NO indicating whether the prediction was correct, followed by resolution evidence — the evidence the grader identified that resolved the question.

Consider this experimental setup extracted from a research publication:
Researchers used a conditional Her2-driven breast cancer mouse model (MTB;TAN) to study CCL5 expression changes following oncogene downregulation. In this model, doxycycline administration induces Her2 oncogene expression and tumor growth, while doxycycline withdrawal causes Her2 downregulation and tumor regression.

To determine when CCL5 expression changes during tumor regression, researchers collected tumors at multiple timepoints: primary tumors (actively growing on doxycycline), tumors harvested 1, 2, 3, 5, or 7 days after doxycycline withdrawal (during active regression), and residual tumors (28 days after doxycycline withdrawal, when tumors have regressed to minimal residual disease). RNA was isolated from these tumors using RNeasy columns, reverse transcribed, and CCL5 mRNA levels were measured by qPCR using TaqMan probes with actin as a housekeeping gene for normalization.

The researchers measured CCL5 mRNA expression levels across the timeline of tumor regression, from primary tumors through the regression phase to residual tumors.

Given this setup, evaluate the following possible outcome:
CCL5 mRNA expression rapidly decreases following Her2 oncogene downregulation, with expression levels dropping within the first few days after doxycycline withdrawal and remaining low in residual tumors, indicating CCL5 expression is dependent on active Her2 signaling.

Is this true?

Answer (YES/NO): NO